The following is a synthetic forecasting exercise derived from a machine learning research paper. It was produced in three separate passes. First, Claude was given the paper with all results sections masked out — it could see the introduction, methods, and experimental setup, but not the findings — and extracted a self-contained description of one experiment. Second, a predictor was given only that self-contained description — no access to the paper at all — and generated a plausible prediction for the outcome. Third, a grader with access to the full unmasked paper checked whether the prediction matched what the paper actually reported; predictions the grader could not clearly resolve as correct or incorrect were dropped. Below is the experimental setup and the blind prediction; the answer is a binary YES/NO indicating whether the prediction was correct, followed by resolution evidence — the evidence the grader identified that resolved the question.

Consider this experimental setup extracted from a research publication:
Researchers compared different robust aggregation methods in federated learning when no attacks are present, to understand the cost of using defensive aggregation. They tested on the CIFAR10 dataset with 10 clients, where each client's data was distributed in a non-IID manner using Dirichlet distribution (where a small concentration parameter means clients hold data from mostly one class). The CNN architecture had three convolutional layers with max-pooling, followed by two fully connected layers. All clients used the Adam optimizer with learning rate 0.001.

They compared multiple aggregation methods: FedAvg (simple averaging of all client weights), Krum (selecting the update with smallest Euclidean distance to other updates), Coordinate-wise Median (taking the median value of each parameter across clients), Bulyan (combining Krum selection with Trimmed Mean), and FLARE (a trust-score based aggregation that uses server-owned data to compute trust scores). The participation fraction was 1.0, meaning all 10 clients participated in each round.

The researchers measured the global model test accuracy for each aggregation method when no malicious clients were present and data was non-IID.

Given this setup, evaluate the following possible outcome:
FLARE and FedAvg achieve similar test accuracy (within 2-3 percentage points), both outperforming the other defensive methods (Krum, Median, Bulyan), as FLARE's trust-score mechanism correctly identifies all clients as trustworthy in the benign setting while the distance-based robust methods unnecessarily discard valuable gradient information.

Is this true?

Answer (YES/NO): NO